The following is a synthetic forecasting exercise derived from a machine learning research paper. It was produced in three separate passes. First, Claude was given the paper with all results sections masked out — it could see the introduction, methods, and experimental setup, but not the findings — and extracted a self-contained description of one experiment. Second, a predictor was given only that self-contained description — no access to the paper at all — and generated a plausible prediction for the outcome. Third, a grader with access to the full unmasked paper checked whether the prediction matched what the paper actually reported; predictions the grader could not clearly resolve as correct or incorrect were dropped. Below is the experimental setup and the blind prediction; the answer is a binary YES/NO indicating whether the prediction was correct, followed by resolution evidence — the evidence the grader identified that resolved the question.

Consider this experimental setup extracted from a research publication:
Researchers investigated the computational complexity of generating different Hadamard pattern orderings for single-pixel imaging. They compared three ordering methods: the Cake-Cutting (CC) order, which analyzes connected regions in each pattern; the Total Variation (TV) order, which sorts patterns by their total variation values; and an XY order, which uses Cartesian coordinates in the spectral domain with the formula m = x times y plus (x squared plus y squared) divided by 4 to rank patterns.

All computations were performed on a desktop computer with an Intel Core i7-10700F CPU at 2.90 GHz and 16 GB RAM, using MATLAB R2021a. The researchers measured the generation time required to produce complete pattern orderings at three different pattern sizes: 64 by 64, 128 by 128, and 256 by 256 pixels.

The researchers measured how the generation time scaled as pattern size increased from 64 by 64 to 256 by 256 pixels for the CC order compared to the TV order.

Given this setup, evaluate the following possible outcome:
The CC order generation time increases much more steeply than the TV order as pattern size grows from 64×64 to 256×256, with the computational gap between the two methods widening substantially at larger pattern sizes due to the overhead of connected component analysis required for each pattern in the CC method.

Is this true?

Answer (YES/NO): YES